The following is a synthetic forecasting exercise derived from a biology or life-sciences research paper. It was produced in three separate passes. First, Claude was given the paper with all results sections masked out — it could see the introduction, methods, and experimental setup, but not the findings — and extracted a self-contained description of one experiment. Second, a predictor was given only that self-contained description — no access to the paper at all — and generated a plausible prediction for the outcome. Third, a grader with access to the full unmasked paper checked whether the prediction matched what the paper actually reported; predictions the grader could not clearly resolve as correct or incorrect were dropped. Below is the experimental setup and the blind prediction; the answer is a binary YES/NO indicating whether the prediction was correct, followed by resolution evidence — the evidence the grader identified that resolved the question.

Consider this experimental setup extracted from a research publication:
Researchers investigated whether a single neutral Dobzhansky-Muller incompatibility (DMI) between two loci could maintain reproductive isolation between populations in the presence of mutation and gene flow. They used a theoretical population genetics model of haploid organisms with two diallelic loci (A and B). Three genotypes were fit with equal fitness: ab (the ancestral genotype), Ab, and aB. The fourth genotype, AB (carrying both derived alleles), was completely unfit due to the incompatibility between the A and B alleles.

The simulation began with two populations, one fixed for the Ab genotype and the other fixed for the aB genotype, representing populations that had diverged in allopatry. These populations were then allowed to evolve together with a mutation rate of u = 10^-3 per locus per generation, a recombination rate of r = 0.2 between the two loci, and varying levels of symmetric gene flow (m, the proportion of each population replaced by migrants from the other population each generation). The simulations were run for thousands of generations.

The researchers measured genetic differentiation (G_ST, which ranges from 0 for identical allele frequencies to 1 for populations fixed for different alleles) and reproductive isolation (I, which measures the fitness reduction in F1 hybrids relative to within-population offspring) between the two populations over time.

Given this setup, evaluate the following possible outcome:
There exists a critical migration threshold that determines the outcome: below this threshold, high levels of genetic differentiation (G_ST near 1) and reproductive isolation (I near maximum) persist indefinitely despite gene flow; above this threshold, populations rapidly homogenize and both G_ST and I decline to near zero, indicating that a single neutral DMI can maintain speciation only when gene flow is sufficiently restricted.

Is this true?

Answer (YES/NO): NO